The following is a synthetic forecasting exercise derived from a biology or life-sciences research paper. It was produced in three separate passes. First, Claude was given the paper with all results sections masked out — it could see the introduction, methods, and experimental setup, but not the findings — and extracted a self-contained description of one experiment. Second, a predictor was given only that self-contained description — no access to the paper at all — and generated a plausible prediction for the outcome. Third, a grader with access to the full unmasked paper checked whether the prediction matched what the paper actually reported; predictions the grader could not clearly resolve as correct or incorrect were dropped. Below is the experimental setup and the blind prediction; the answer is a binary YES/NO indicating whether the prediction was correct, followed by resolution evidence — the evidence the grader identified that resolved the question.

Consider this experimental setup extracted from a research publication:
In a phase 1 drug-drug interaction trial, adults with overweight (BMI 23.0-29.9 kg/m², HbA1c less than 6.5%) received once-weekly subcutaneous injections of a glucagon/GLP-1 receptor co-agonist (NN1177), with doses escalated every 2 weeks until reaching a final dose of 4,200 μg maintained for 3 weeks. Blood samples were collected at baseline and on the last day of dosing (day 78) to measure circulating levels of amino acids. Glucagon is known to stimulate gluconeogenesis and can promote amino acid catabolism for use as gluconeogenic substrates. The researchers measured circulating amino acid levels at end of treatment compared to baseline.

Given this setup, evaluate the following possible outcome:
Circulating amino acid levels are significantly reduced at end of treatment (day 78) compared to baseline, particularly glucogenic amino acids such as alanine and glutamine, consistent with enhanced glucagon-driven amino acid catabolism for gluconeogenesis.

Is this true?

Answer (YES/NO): NO